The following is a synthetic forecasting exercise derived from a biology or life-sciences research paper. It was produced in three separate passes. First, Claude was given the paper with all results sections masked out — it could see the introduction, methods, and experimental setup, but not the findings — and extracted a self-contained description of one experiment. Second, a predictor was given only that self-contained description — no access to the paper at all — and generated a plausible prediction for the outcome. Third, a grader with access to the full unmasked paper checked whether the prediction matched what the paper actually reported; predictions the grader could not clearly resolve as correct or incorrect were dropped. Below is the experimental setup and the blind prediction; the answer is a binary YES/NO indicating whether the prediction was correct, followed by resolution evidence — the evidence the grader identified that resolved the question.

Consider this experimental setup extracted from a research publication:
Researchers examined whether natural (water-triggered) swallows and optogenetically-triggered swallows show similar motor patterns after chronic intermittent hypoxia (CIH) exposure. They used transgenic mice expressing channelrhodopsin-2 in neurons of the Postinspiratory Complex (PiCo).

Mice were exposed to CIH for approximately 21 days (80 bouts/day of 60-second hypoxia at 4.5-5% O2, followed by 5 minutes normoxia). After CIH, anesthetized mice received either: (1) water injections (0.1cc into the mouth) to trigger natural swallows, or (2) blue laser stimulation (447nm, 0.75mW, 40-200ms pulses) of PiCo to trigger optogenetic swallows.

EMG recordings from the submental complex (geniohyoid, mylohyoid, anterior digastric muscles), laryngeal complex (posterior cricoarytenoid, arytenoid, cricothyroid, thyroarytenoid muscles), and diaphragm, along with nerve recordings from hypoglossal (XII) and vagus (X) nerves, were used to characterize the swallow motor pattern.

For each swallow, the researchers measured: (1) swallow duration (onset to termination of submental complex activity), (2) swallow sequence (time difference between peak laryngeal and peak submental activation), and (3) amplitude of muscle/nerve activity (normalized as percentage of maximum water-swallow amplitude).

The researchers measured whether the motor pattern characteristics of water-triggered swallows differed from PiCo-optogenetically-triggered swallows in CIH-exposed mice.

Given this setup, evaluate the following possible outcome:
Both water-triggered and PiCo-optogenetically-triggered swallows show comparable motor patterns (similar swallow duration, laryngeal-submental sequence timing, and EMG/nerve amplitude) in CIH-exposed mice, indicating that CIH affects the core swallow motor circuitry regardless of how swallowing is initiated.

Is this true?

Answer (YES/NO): NO